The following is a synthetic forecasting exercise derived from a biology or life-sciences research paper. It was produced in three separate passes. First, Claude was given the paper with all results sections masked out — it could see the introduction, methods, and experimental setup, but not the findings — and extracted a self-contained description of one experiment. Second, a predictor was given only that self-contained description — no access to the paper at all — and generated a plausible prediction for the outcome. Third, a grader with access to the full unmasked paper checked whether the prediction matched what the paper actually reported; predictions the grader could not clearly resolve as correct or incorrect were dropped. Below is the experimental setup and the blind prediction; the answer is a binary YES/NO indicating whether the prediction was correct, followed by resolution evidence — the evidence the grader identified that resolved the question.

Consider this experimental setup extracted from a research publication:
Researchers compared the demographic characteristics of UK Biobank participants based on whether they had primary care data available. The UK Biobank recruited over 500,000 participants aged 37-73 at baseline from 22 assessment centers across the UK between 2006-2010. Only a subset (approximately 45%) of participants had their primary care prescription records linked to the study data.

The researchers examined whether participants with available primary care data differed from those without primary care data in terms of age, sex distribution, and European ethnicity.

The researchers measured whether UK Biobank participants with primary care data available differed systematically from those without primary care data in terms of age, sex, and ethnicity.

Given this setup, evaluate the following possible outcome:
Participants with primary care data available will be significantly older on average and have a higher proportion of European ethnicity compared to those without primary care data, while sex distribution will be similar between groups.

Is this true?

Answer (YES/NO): NO